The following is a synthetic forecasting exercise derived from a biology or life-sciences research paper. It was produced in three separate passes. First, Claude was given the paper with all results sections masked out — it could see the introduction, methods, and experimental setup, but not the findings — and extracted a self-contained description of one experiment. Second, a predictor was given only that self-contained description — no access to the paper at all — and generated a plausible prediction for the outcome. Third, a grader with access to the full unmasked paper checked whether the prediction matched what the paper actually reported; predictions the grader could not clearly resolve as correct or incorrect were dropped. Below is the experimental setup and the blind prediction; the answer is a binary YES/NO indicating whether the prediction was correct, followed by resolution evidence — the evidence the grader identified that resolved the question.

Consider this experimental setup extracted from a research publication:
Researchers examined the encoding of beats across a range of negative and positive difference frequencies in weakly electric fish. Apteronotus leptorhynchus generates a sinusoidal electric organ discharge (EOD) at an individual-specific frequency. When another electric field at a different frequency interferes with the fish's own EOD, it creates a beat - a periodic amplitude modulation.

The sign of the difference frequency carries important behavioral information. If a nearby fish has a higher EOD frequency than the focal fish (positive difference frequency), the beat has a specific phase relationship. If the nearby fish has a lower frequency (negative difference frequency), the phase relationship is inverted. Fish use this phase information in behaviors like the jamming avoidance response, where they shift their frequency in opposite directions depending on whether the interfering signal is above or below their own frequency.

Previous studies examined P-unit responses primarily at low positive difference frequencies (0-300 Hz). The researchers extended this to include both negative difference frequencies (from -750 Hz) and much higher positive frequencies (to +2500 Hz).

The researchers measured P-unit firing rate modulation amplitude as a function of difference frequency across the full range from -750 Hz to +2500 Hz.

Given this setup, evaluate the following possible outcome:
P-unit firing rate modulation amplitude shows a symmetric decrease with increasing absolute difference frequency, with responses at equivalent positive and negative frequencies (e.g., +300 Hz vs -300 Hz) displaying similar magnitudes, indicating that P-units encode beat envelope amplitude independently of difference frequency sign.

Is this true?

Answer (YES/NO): NO